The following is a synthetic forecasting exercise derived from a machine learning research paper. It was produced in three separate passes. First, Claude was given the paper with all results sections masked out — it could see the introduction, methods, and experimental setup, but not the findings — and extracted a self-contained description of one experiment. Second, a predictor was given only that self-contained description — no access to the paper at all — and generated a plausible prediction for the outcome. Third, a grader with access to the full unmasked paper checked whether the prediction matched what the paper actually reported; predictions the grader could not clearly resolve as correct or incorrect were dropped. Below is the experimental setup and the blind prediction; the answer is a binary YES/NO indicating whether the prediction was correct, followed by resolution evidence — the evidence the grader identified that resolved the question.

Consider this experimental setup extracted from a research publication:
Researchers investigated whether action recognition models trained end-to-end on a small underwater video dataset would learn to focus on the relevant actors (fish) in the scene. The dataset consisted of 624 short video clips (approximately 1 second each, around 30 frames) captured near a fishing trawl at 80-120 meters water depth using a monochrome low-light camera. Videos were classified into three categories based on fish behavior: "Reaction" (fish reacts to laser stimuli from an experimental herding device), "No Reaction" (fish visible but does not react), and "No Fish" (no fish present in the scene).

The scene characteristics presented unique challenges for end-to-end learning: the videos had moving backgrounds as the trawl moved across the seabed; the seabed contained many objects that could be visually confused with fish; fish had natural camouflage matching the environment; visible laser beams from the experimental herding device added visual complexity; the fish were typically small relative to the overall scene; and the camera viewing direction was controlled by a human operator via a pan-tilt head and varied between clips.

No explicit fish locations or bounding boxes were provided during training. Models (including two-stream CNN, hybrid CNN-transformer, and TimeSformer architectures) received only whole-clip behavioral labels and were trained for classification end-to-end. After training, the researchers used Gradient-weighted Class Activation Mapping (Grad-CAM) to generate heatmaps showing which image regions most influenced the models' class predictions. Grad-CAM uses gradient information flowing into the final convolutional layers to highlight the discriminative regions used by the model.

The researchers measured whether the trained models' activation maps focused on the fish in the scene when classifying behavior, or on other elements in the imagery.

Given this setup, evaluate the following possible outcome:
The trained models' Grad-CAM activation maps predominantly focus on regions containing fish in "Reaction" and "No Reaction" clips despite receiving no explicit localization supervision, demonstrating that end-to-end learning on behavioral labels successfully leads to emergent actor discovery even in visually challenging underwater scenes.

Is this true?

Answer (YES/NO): NO